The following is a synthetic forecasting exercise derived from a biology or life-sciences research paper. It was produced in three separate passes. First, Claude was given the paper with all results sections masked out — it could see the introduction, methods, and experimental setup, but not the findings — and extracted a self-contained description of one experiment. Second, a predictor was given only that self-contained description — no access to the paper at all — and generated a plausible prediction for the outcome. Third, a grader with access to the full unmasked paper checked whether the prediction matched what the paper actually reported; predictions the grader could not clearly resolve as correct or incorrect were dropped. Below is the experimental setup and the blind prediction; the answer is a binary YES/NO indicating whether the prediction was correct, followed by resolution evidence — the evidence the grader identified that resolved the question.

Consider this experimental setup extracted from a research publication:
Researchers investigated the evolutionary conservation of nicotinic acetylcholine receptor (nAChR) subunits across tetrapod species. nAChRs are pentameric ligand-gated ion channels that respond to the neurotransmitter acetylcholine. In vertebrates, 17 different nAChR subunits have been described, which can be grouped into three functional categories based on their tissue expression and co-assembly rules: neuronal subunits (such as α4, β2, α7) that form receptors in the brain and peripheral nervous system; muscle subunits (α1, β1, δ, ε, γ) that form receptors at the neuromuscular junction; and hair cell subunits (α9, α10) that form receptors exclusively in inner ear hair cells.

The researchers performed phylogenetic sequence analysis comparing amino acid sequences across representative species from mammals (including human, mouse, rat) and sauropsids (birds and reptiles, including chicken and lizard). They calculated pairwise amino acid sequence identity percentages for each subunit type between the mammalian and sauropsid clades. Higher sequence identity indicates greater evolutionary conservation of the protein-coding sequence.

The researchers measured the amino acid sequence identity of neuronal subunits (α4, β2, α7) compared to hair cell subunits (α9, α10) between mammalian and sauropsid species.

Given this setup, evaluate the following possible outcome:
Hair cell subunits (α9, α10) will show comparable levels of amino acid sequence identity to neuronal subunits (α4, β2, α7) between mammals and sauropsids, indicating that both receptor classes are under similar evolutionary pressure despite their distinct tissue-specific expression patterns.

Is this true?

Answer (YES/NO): NO